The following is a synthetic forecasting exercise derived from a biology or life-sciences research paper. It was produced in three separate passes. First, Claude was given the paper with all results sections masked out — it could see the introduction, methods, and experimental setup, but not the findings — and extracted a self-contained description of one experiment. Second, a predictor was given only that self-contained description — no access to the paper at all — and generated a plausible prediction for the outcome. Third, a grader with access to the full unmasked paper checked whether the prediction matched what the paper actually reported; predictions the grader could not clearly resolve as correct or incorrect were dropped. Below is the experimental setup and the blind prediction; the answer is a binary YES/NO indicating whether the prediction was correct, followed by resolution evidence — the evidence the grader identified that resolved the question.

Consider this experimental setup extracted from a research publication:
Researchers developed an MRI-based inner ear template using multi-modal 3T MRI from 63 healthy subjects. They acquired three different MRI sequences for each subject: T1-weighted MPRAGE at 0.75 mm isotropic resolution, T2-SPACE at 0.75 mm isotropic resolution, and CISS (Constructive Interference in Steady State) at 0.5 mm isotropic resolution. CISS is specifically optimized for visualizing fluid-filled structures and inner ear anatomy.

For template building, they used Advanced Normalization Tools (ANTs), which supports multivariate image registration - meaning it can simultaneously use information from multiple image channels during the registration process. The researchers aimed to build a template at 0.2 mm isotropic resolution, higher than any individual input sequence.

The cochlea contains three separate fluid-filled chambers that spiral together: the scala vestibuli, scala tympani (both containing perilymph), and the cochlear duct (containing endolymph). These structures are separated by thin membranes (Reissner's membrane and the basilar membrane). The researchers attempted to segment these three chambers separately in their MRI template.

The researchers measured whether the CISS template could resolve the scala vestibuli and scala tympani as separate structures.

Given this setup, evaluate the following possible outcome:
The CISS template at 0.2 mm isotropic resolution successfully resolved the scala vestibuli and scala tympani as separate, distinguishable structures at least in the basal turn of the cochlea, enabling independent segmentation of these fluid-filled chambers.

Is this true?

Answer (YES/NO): YES